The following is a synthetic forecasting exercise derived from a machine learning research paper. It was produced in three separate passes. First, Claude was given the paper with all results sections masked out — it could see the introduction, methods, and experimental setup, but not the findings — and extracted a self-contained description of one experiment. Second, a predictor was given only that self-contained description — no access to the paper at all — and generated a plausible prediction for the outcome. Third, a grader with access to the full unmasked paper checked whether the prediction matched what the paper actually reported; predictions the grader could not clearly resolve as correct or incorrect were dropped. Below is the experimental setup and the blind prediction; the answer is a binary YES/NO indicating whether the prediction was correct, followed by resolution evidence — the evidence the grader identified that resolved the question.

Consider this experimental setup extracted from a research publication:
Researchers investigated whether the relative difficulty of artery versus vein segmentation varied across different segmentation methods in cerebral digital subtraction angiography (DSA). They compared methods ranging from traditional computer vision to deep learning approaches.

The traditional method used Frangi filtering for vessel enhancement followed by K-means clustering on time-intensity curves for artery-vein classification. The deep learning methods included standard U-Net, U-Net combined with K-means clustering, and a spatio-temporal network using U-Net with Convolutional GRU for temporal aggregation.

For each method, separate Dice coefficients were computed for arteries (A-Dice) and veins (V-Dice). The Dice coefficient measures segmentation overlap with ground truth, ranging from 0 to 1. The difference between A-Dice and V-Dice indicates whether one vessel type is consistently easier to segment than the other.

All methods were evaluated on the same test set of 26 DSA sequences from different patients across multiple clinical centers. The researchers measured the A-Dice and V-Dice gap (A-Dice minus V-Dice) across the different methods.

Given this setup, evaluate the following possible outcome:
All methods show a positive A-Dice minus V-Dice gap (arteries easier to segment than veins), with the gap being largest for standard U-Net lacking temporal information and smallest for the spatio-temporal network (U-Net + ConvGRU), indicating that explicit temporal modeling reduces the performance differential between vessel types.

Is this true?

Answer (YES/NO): NO